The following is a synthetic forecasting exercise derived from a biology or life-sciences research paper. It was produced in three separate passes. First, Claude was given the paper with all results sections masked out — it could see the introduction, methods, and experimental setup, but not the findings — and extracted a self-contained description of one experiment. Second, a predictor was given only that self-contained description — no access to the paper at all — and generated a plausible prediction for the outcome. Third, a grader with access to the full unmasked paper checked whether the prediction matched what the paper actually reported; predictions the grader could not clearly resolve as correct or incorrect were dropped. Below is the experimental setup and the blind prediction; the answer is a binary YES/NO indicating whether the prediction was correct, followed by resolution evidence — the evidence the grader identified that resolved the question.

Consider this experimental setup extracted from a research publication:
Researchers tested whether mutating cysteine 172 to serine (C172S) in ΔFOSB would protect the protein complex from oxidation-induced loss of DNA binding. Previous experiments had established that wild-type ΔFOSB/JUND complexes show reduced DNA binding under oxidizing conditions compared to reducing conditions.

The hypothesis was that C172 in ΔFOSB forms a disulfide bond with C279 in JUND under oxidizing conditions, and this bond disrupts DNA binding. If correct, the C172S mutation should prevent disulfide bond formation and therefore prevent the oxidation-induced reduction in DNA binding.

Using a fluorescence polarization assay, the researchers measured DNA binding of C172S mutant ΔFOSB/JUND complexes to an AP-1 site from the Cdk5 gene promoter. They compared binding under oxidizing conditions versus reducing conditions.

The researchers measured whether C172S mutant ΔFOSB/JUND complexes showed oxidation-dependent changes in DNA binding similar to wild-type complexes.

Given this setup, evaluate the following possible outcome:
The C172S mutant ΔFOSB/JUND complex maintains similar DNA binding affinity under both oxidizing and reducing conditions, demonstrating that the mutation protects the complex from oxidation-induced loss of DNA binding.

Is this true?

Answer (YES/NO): YES